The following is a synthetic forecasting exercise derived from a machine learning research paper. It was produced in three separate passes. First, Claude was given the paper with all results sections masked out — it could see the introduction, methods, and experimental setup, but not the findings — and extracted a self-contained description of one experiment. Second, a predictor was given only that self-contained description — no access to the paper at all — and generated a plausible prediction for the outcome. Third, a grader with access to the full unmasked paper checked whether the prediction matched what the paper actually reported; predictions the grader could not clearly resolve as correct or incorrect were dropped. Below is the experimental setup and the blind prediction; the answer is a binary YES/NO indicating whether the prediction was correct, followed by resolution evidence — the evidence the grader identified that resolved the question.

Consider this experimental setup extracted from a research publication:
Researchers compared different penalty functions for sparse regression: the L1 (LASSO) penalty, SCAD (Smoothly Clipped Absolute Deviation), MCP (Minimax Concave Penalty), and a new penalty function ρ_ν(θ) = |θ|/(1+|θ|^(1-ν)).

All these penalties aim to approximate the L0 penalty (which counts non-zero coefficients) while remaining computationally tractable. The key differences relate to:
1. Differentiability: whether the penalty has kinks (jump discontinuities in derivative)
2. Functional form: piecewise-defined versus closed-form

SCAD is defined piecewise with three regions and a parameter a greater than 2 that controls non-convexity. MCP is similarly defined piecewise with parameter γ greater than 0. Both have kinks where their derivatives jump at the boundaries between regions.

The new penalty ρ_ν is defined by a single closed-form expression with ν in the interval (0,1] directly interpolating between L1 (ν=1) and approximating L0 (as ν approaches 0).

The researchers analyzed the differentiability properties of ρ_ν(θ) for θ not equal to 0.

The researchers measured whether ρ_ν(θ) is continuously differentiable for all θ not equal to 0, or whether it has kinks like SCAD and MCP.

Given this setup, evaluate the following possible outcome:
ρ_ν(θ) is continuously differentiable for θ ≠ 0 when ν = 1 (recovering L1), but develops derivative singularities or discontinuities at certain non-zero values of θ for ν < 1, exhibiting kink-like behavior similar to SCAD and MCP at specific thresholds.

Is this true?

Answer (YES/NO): NO